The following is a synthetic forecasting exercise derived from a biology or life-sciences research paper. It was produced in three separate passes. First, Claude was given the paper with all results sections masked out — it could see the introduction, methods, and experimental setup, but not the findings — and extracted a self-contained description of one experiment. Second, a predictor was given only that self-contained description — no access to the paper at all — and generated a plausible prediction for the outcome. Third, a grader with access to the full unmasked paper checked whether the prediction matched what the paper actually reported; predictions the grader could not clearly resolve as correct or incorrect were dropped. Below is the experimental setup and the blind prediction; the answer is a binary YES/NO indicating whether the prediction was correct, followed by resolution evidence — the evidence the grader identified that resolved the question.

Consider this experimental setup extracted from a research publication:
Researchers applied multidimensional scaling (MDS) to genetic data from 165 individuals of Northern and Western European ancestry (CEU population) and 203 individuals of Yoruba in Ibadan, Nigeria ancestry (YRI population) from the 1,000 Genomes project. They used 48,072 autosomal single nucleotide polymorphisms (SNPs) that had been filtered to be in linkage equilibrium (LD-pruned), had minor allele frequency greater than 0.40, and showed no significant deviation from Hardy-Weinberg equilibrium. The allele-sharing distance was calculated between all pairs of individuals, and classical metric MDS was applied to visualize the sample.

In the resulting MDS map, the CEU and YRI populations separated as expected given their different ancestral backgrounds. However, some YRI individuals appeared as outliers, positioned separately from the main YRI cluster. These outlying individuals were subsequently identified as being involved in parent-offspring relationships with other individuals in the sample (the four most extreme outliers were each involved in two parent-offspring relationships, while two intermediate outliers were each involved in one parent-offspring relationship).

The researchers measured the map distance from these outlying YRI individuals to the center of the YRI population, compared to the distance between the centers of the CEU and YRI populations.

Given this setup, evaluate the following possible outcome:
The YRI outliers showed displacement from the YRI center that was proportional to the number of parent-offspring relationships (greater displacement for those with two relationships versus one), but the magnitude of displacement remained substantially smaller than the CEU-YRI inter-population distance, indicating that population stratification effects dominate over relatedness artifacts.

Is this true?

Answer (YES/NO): NO